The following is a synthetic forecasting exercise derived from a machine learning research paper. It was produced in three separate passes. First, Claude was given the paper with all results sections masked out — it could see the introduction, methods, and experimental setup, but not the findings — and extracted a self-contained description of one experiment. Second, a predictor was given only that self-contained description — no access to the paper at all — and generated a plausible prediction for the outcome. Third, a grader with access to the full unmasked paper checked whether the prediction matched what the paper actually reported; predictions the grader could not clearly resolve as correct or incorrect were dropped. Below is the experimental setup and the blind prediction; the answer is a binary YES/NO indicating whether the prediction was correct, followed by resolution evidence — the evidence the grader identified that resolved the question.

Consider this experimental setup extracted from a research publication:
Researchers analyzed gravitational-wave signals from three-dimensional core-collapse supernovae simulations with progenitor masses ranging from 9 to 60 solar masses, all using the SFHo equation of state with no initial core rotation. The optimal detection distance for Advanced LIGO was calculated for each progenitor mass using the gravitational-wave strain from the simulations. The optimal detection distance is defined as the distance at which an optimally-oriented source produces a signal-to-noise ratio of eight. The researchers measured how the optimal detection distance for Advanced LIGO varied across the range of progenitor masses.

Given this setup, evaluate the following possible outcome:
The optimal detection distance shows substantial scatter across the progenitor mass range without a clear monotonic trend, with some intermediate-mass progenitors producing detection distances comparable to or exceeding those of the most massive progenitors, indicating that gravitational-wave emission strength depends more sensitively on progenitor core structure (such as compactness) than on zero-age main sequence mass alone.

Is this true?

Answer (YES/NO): YES